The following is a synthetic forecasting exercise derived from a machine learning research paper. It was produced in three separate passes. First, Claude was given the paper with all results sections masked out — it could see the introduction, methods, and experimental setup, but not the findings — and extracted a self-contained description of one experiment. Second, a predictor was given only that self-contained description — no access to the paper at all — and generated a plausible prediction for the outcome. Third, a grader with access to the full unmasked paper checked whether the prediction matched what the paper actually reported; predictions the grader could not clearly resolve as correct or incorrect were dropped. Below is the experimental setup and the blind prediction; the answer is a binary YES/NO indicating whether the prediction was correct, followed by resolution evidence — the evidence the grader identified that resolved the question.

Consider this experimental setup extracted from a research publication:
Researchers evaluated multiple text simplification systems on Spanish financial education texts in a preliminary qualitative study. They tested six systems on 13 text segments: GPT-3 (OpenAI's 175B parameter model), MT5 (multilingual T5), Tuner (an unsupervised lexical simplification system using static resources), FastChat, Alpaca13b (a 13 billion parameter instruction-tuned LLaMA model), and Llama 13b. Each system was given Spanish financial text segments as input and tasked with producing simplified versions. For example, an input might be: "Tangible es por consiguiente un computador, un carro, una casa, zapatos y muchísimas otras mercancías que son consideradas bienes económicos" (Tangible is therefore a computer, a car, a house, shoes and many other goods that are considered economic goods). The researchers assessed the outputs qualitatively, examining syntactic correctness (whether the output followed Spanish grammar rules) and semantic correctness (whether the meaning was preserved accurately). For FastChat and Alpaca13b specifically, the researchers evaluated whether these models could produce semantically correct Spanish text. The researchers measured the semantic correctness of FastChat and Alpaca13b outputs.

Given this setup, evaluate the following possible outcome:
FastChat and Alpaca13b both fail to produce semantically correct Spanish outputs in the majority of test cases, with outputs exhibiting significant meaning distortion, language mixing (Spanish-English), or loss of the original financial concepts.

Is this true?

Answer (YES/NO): YES